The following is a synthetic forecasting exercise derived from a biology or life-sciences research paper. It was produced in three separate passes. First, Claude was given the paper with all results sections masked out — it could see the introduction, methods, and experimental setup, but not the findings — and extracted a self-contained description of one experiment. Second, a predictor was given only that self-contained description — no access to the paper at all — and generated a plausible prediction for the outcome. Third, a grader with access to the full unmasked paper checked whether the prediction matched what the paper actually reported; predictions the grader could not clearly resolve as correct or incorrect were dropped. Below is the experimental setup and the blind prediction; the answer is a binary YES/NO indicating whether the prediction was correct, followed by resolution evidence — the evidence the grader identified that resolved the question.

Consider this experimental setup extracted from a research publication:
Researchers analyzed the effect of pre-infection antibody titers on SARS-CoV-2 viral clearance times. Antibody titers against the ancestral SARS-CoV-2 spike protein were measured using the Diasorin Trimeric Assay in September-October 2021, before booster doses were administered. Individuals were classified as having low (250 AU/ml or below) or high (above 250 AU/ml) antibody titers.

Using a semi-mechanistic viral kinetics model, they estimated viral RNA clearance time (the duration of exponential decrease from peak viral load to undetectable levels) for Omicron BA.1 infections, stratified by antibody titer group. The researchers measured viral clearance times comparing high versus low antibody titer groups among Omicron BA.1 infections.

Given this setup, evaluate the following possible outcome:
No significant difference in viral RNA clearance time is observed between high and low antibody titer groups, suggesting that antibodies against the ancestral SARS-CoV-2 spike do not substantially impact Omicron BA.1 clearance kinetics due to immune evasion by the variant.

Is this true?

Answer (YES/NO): NO